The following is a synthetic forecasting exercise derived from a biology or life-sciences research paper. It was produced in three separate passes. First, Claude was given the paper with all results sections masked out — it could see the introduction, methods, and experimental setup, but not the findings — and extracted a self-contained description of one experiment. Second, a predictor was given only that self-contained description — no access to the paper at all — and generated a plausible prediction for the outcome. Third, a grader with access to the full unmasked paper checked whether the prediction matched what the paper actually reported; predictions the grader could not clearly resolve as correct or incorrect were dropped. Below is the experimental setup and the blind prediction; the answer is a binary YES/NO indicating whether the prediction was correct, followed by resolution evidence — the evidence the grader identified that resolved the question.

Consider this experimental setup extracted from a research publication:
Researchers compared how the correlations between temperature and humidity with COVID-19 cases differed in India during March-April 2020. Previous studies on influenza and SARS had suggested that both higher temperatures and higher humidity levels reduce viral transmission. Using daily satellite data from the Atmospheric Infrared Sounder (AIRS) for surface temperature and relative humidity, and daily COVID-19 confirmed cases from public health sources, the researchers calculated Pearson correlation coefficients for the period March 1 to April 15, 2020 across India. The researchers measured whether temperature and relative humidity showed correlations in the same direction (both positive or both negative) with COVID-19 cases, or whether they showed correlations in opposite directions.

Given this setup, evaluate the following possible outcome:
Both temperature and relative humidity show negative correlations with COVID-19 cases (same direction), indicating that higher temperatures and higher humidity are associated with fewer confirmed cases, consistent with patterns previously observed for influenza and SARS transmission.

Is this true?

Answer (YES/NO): NO